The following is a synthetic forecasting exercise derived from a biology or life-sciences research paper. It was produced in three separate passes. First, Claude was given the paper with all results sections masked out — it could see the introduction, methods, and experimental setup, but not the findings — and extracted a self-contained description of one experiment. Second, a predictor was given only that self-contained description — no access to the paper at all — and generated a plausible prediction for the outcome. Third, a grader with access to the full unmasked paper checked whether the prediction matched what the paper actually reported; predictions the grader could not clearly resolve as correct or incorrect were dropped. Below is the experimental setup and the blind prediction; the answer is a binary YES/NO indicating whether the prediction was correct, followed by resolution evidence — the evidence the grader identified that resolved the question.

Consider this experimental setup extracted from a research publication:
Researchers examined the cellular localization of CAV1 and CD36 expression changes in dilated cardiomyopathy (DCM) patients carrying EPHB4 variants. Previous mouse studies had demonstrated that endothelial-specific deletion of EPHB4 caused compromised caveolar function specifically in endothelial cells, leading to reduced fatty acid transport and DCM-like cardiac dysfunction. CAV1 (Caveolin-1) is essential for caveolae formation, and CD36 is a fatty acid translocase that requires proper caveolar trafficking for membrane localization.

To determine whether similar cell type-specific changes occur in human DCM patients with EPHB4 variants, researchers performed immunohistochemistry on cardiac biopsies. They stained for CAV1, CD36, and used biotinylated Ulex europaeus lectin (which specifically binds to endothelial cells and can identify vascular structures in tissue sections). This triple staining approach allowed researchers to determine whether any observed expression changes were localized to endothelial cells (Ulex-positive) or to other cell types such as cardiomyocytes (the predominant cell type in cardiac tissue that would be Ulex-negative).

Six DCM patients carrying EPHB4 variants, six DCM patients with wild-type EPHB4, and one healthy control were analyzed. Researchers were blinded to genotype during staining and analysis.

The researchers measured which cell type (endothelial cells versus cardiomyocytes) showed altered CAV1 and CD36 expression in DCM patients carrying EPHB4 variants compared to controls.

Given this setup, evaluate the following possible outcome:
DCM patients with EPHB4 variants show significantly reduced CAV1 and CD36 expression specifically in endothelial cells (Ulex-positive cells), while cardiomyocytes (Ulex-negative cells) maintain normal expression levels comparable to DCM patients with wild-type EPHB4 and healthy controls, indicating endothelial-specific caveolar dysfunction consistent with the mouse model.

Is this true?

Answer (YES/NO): NO